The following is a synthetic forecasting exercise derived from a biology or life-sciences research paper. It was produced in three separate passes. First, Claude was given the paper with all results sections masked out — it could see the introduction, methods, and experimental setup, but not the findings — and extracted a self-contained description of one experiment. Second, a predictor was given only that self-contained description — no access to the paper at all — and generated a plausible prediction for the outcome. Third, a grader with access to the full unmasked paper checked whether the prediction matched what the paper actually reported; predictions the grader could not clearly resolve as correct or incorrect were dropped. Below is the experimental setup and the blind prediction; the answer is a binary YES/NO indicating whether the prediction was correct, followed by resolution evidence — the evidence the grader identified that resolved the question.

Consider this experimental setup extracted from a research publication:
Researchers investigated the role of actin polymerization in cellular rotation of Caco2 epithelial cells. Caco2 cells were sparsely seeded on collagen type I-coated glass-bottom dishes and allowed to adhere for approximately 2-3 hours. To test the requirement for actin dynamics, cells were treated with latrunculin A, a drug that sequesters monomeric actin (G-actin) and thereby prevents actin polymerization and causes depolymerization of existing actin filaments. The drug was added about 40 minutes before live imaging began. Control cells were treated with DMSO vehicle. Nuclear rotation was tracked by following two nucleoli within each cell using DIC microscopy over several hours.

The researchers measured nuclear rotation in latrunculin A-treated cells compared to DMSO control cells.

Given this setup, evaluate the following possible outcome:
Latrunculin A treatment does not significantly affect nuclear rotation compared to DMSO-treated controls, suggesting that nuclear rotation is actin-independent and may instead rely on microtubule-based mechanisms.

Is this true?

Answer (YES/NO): NO